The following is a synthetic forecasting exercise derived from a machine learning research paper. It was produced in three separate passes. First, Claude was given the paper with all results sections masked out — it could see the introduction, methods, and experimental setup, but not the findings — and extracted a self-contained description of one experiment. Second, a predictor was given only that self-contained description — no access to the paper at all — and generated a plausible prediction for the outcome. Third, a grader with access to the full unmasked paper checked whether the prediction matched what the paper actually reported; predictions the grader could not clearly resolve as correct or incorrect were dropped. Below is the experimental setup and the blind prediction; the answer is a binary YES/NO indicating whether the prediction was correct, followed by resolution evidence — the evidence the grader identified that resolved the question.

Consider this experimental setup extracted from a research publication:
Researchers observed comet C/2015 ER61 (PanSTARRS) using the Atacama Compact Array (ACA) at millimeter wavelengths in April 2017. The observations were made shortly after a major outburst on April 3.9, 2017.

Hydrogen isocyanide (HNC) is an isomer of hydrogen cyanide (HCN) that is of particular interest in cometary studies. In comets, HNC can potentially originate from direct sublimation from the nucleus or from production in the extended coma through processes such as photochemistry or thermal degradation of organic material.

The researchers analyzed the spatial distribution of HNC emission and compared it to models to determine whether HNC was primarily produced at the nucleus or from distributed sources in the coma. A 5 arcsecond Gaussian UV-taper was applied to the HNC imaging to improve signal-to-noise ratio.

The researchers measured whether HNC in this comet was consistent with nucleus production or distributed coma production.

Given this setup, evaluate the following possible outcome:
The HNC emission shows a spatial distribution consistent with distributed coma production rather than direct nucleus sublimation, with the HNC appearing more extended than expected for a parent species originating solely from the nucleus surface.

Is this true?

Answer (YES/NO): YES